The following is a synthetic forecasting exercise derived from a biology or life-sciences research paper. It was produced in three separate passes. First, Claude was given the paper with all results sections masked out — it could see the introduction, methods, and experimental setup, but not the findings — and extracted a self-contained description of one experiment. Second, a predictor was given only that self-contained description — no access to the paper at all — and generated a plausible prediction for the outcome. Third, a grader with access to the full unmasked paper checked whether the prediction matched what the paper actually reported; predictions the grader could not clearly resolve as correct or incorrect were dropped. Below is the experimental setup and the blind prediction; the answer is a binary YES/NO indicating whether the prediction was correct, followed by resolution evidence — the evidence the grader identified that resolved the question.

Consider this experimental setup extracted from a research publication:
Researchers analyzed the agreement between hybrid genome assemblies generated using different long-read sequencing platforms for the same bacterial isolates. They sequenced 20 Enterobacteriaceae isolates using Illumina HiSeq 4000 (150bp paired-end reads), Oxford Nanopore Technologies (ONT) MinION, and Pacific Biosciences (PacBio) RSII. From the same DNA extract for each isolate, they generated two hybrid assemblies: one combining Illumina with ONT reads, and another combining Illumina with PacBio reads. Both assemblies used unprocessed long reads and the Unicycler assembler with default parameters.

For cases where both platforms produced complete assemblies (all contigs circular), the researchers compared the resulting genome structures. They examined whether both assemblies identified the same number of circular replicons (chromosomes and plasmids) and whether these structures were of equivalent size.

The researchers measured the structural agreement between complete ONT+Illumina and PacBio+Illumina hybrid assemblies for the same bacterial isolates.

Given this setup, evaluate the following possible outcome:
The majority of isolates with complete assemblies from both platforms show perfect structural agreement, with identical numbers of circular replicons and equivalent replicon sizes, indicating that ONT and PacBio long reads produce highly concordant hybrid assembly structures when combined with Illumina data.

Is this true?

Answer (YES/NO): NO